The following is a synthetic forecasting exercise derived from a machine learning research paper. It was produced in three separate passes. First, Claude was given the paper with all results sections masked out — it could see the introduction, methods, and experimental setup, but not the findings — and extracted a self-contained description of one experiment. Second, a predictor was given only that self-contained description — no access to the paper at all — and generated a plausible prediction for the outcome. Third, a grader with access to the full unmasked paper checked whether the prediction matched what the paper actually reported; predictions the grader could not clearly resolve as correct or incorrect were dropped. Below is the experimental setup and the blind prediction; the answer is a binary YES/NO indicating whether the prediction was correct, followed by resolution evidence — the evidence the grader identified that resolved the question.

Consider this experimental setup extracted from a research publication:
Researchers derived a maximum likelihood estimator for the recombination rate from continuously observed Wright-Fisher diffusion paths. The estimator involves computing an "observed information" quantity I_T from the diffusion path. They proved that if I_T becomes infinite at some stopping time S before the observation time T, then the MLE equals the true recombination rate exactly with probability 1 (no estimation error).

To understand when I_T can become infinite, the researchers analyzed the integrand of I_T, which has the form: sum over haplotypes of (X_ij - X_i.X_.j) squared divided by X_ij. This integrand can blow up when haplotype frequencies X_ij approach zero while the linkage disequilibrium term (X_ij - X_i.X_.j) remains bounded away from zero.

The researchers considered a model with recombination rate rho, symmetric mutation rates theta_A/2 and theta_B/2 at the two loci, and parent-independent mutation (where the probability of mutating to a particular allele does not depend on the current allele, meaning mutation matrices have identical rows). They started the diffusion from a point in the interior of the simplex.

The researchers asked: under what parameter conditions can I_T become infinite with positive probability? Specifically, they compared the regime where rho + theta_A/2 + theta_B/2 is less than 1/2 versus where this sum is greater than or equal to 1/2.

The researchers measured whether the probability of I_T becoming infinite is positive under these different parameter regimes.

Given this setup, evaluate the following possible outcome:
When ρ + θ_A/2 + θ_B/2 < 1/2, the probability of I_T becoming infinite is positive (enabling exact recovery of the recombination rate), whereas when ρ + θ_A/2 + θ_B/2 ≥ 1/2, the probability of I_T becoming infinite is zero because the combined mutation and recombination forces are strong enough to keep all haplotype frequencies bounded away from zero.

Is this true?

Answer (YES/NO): NO